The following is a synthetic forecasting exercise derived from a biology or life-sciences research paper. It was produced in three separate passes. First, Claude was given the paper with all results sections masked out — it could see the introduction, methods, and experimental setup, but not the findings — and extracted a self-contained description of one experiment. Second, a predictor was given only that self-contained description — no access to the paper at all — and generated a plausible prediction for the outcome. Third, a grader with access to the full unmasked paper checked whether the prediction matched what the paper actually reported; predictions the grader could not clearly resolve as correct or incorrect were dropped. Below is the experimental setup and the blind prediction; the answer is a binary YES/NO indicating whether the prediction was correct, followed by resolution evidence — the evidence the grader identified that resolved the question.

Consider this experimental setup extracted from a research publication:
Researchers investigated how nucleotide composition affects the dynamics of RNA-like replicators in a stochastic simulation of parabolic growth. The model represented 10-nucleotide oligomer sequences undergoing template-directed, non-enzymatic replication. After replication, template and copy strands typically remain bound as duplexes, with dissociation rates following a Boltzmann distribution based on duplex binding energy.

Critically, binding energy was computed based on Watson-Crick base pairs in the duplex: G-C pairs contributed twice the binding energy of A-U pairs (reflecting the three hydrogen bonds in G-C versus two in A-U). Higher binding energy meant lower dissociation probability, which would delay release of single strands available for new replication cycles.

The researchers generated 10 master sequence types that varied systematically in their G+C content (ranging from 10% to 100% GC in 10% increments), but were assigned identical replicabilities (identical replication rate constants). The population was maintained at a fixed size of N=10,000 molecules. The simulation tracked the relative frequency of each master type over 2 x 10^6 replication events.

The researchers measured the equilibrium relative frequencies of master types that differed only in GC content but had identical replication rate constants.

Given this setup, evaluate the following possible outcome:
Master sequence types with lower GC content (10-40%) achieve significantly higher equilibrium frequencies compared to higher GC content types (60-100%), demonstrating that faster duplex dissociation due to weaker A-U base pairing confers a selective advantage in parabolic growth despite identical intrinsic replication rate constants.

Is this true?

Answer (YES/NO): YES